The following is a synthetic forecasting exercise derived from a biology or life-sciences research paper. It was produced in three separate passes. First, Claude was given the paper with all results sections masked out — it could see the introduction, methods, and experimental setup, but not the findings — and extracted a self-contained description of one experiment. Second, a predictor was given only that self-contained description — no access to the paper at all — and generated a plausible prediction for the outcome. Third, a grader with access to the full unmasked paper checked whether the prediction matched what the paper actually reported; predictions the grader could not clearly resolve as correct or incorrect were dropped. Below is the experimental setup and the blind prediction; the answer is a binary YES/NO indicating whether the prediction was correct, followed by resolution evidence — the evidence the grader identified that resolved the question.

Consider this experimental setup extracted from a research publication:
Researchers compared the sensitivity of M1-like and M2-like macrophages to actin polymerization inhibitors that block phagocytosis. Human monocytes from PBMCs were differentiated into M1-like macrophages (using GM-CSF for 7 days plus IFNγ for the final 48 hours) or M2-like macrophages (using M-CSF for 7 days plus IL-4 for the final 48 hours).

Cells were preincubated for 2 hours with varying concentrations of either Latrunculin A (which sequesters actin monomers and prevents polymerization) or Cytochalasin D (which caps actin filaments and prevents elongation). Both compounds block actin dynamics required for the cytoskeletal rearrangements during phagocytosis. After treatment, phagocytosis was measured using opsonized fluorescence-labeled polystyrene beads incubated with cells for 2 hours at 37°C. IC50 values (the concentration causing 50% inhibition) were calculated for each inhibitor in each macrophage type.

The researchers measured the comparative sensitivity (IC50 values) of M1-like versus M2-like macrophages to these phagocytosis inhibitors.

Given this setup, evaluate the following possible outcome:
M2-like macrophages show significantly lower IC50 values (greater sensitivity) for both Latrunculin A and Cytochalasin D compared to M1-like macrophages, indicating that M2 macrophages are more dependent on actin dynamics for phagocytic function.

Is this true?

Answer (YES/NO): YES